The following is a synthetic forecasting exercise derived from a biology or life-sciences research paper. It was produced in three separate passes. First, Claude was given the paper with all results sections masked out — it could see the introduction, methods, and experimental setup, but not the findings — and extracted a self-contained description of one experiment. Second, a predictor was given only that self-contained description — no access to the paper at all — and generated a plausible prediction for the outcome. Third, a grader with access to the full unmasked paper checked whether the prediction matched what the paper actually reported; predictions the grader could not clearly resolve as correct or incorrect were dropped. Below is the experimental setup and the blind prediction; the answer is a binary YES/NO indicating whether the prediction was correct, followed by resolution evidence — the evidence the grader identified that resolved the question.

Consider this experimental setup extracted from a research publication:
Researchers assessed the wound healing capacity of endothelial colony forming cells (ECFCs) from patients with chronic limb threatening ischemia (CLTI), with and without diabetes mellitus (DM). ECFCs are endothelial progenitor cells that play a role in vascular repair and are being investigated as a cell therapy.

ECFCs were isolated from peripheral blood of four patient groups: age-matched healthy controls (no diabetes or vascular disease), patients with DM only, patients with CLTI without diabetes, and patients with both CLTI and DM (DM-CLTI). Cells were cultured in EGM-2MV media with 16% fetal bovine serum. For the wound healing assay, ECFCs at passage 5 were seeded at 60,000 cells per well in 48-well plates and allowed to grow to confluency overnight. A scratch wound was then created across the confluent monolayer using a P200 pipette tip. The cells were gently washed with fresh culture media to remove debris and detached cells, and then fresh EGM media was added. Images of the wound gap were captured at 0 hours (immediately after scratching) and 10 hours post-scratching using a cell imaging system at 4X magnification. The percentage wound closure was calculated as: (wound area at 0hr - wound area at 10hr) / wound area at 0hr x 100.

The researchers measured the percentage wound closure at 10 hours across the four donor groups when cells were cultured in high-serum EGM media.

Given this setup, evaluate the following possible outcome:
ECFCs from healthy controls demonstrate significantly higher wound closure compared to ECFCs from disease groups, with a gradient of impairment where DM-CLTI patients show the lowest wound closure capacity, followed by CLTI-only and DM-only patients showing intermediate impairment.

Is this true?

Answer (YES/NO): NO